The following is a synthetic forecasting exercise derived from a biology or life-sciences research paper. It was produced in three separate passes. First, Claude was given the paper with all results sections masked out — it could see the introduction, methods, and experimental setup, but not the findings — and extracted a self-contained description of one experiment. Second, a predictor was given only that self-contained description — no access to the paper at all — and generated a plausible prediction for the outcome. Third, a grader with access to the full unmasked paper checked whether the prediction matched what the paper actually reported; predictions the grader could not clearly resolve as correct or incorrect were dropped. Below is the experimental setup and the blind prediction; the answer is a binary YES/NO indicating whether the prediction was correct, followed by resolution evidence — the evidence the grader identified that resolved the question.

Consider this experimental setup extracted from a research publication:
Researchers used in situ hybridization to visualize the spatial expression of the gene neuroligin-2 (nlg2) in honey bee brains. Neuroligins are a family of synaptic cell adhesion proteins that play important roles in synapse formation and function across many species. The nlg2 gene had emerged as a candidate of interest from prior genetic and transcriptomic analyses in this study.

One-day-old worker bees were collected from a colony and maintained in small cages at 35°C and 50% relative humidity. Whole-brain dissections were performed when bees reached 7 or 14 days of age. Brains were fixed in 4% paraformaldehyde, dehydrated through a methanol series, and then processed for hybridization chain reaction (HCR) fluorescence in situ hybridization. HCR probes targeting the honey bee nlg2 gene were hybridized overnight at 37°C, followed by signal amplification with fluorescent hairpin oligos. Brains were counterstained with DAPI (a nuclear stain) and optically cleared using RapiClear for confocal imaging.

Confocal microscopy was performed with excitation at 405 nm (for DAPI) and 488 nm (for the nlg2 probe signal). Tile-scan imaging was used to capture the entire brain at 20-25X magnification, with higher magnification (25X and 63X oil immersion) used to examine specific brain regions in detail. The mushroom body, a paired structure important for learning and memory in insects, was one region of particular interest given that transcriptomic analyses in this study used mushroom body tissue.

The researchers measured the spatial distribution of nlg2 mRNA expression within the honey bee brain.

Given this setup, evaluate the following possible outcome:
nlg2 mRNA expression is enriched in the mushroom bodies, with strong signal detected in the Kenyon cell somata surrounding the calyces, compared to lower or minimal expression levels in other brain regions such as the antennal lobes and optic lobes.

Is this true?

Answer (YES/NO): YES